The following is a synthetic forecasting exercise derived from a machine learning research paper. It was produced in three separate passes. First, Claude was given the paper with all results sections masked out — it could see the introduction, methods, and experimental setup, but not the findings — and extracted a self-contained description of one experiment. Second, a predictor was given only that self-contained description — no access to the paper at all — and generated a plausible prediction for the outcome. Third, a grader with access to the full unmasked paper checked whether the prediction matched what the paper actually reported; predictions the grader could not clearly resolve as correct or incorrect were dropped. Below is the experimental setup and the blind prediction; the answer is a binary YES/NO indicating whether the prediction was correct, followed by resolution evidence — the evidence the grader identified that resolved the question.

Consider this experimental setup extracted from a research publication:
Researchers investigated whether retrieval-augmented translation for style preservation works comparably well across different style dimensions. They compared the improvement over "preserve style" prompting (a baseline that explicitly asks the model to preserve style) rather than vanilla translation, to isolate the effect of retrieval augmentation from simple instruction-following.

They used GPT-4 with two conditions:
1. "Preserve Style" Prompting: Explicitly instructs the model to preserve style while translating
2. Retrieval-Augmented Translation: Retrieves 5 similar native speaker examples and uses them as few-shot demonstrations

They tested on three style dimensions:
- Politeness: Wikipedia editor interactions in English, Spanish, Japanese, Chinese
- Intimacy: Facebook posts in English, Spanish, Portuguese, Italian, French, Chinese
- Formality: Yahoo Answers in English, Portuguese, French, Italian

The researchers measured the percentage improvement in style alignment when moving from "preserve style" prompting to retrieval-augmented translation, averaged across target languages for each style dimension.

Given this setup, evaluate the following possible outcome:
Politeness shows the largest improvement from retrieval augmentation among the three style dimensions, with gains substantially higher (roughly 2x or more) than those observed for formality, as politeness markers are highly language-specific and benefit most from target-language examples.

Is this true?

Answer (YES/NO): NO